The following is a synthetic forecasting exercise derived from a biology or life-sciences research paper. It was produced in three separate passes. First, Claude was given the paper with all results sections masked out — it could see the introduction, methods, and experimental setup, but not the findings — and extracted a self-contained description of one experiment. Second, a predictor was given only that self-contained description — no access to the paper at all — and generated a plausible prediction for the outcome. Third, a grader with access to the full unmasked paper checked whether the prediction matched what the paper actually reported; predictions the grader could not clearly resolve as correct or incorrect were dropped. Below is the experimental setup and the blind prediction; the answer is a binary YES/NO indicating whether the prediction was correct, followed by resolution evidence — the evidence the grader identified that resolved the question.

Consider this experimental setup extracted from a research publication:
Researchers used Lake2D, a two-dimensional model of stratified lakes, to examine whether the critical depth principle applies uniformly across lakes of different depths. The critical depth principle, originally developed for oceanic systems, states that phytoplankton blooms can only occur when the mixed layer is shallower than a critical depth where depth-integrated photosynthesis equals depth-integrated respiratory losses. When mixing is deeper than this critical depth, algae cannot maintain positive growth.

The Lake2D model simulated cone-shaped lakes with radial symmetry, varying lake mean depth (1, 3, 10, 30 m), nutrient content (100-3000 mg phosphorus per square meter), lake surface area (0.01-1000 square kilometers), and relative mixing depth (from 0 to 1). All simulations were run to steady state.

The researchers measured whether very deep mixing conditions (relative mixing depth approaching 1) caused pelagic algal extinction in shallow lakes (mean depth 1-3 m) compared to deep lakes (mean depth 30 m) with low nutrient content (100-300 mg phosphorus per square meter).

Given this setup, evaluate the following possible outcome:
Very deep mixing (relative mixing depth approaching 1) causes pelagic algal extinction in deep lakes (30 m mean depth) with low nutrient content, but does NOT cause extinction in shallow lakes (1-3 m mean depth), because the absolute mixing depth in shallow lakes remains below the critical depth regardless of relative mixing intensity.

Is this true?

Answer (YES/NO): YES